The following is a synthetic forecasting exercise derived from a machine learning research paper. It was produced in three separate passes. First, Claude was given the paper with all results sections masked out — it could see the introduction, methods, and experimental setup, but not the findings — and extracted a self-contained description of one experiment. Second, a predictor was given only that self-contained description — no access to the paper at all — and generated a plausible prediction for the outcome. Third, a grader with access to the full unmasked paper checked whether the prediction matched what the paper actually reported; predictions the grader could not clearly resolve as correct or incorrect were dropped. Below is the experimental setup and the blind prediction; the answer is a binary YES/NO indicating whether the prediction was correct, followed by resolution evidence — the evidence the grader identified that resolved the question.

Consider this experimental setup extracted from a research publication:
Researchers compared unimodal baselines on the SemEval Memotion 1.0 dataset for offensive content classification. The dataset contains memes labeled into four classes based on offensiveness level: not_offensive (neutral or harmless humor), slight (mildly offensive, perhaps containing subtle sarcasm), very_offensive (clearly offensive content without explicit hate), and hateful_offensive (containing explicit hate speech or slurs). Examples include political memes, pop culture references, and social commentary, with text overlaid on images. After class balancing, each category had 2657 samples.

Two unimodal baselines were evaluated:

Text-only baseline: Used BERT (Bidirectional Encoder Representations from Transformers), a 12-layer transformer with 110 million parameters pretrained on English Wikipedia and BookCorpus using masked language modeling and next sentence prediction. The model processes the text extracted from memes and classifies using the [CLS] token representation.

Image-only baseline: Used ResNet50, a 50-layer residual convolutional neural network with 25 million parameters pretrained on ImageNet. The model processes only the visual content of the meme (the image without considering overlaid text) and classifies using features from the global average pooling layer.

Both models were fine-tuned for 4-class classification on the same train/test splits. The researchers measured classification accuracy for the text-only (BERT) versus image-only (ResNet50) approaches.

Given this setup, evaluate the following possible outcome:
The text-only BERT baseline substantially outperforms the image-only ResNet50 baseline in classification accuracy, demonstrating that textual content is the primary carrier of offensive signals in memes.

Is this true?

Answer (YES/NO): NO